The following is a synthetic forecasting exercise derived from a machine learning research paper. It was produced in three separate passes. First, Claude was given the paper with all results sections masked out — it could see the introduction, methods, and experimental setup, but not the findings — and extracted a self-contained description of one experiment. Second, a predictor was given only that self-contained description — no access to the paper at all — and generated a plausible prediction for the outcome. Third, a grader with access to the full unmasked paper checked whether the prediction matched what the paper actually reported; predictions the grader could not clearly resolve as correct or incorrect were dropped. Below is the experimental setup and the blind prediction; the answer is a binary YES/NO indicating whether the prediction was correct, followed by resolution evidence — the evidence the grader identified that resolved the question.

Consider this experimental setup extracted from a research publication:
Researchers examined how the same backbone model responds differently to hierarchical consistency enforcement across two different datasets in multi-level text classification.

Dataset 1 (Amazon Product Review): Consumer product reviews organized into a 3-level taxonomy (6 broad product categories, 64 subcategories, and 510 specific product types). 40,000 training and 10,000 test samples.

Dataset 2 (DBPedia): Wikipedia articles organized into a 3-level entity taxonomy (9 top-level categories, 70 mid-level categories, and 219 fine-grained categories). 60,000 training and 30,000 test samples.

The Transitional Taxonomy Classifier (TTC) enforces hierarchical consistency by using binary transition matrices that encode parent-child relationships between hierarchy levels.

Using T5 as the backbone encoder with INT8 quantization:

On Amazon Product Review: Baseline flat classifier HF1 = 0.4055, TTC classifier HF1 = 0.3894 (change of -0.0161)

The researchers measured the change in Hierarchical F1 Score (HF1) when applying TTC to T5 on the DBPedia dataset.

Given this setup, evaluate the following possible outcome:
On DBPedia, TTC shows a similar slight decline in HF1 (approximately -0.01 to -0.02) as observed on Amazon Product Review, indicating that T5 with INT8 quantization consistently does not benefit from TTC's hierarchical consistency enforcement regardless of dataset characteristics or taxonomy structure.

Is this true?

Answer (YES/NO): NO